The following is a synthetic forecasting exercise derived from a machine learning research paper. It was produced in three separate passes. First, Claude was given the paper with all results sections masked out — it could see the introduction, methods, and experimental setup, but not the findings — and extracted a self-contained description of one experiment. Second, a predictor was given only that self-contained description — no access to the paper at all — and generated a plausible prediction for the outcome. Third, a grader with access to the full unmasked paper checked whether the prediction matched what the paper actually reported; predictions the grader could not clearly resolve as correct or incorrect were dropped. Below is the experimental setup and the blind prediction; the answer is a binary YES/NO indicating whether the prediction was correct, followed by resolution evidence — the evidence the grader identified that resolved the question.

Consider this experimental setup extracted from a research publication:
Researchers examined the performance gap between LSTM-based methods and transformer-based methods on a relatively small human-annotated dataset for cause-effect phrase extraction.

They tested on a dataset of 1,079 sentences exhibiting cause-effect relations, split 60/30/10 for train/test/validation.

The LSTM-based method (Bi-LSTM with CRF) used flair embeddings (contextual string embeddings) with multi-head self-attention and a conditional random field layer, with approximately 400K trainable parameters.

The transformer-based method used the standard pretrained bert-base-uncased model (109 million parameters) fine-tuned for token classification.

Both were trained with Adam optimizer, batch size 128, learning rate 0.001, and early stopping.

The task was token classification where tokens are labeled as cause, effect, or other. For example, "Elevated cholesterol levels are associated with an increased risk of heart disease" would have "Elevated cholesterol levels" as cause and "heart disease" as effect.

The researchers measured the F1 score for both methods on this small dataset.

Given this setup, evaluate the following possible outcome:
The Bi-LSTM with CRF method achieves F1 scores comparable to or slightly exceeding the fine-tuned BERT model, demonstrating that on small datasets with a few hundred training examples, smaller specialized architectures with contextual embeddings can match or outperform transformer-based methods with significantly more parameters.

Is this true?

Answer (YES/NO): NO